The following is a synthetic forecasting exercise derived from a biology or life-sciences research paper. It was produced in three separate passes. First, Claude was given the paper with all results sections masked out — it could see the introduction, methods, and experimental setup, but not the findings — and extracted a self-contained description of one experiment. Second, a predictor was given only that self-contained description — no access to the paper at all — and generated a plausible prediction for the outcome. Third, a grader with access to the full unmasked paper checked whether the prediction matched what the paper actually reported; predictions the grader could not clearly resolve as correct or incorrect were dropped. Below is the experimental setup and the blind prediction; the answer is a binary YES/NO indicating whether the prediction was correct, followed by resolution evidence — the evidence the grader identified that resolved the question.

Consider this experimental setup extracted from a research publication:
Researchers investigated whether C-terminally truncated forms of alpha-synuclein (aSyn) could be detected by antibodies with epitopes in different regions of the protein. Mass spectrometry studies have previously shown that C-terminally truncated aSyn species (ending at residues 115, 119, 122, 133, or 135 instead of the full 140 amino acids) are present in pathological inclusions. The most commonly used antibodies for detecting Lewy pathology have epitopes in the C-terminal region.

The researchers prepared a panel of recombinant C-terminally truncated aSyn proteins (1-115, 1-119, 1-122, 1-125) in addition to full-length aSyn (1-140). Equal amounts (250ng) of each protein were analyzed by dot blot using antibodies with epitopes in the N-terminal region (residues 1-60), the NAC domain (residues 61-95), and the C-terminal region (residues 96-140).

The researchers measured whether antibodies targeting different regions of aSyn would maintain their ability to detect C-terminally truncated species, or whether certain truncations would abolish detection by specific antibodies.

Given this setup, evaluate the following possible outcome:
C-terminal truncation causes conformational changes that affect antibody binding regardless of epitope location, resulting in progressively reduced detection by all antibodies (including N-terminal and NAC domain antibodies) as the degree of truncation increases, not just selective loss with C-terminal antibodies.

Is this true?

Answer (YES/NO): NO